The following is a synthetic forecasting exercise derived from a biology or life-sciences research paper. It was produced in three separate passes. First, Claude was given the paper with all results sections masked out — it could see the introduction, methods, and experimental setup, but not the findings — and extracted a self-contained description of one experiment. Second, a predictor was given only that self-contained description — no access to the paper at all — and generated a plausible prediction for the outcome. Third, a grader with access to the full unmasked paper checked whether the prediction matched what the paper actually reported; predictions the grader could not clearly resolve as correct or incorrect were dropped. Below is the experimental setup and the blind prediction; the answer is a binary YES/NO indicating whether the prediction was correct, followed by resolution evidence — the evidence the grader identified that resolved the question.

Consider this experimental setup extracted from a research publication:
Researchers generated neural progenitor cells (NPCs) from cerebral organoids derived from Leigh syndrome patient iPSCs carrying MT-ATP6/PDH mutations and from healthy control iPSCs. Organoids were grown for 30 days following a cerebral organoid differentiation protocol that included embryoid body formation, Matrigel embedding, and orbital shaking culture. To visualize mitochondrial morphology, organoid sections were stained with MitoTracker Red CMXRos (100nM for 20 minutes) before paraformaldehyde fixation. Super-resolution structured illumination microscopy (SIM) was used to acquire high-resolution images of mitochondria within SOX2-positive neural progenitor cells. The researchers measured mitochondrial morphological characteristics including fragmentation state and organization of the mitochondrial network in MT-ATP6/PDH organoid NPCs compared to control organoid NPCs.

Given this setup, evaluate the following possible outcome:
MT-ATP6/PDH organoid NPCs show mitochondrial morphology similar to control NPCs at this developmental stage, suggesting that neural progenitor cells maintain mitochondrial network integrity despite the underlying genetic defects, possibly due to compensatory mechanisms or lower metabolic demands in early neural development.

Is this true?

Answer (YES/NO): NO